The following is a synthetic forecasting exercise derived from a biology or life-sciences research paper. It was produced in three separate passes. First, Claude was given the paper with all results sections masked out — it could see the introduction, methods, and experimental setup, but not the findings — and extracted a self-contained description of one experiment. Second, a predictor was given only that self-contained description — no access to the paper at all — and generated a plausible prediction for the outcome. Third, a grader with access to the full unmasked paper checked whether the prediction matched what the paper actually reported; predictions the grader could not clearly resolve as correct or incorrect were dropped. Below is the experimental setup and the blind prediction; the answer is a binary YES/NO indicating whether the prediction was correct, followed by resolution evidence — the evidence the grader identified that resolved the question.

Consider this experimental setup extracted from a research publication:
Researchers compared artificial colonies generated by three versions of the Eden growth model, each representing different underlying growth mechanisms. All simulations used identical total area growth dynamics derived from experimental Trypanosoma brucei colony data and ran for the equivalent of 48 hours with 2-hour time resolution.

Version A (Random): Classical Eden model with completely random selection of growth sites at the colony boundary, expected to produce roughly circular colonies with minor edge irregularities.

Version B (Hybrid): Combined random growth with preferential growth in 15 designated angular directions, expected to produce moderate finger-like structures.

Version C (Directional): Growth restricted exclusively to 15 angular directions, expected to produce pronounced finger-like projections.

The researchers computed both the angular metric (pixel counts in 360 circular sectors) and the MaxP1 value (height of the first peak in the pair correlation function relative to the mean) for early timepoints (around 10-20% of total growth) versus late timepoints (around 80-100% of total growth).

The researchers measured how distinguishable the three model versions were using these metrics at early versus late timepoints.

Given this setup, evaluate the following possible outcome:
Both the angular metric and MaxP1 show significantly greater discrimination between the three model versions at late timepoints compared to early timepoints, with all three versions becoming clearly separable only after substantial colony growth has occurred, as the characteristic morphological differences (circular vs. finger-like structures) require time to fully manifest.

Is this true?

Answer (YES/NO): YES